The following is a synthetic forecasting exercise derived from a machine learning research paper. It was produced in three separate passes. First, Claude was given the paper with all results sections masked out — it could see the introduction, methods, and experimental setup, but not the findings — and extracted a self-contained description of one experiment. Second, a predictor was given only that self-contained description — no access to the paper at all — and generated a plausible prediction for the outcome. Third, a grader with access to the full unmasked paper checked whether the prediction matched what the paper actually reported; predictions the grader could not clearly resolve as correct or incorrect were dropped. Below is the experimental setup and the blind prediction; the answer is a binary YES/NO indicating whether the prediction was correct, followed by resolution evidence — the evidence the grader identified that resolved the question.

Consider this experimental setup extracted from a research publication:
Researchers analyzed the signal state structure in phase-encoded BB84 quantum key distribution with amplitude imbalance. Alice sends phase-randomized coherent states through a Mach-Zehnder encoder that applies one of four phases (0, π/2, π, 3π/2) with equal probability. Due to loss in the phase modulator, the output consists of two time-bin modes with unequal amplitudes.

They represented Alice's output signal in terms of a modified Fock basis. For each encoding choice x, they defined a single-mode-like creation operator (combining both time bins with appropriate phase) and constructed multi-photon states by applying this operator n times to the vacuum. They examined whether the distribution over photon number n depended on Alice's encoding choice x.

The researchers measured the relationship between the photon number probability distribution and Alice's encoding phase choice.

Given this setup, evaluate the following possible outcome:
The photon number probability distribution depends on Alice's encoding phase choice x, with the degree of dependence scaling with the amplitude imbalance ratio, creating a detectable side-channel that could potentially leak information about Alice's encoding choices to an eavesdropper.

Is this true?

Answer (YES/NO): NO